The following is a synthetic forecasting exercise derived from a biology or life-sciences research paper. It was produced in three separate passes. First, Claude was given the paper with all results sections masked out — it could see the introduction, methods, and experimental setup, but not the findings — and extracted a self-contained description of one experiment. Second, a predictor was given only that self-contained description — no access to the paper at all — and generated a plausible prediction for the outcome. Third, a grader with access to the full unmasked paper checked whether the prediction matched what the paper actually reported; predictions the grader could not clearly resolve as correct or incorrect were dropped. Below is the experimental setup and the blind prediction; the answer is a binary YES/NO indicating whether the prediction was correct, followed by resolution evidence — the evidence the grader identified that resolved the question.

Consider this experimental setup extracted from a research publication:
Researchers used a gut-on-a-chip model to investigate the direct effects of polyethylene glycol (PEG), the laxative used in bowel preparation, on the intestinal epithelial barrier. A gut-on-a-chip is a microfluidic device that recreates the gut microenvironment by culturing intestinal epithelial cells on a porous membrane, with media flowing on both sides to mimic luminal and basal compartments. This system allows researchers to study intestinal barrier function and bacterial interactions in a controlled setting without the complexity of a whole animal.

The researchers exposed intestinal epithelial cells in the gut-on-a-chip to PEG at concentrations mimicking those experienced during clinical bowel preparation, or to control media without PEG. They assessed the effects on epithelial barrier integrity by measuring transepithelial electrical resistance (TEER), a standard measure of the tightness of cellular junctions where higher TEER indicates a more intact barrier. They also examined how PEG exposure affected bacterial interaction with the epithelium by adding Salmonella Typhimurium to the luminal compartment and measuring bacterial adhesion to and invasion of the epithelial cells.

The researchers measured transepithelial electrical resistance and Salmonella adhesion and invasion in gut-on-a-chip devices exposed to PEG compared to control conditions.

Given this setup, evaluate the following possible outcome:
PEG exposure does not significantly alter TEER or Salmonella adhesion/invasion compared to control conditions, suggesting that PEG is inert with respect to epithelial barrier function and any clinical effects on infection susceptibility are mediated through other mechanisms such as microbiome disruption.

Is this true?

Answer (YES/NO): NO